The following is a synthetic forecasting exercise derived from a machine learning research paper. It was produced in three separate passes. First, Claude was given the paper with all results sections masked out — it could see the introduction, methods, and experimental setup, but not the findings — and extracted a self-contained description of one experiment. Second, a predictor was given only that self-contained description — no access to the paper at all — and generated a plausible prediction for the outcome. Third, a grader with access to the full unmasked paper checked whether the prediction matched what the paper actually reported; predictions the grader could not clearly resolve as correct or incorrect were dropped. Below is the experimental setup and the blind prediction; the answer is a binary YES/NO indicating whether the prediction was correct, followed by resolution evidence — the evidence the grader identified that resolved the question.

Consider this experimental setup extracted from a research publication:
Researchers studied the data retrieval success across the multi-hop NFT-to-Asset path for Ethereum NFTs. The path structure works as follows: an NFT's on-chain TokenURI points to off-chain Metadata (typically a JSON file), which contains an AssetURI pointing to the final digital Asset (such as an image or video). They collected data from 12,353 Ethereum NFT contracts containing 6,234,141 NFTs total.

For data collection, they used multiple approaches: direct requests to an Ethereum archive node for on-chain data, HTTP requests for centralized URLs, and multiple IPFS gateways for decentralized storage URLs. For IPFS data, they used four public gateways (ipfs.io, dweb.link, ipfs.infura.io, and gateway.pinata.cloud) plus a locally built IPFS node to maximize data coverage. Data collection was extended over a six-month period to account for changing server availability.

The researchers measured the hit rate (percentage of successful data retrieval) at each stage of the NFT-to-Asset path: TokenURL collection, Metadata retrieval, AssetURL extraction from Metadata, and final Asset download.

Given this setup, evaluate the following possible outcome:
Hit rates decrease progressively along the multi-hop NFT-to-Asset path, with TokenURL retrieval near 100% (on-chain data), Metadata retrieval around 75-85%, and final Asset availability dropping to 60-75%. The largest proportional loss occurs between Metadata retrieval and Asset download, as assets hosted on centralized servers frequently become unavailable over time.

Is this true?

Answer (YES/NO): NO